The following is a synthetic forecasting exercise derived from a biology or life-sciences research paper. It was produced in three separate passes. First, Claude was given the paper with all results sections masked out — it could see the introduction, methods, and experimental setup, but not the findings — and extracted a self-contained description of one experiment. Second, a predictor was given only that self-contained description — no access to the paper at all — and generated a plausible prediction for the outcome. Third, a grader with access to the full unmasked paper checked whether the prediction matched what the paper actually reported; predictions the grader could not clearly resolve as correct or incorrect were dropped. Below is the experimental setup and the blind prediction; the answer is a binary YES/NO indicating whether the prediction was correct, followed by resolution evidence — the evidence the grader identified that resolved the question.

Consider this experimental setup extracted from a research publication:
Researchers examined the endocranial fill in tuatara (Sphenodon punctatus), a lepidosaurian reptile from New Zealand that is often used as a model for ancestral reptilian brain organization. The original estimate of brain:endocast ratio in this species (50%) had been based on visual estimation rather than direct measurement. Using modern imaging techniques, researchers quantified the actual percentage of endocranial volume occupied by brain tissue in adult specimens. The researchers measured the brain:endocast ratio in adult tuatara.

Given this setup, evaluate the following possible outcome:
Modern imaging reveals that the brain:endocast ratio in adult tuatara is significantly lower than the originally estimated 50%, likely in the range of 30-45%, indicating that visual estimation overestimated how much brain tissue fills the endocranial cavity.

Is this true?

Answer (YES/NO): YES